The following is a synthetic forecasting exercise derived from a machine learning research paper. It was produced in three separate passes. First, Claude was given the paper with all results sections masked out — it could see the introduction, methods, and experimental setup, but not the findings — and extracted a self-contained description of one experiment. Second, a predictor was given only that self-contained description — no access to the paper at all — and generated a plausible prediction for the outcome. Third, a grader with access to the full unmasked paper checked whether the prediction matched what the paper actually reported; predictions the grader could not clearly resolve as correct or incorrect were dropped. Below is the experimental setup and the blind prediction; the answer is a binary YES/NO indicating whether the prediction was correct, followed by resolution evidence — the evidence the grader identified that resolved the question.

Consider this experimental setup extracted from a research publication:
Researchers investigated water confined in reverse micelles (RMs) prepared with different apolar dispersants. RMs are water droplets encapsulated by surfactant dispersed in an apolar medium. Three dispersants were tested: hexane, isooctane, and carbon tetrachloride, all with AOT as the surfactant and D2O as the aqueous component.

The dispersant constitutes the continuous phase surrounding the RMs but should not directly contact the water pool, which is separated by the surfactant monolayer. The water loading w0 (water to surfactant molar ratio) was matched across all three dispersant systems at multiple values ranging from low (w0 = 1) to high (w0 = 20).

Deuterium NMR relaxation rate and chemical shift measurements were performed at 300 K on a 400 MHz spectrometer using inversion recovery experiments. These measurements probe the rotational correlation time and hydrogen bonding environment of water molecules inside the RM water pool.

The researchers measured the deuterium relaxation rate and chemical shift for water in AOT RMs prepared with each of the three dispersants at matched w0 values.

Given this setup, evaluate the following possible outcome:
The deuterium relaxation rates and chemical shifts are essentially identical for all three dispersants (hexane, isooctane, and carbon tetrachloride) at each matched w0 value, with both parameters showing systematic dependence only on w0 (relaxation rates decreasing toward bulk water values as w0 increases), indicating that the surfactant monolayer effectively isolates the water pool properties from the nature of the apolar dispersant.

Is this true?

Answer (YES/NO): NO